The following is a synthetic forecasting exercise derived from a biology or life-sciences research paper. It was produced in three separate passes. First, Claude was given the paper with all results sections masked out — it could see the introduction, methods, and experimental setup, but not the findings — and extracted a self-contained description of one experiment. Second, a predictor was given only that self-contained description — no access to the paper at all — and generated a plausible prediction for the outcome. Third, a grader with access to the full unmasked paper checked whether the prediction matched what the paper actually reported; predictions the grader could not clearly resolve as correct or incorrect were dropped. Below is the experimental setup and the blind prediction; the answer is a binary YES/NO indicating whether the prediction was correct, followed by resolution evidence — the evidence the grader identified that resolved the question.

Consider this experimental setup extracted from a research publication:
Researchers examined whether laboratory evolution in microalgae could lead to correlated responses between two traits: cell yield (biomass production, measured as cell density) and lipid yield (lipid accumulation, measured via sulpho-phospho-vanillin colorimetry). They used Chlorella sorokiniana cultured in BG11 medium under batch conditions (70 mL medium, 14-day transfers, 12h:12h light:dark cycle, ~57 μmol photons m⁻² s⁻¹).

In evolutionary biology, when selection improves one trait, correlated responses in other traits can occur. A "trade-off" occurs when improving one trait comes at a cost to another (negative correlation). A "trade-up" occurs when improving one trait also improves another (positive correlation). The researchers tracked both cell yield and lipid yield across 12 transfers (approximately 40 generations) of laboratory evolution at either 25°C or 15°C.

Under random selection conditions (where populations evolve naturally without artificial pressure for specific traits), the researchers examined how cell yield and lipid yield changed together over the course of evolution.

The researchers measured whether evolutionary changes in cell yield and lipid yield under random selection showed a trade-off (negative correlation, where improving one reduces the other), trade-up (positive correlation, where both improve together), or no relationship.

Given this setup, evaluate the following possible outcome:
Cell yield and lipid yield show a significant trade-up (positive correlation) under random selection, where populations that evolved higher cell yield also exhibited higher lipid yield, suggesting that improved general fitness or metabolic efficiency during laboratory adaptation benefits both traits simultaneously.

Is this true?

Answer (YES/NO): NO